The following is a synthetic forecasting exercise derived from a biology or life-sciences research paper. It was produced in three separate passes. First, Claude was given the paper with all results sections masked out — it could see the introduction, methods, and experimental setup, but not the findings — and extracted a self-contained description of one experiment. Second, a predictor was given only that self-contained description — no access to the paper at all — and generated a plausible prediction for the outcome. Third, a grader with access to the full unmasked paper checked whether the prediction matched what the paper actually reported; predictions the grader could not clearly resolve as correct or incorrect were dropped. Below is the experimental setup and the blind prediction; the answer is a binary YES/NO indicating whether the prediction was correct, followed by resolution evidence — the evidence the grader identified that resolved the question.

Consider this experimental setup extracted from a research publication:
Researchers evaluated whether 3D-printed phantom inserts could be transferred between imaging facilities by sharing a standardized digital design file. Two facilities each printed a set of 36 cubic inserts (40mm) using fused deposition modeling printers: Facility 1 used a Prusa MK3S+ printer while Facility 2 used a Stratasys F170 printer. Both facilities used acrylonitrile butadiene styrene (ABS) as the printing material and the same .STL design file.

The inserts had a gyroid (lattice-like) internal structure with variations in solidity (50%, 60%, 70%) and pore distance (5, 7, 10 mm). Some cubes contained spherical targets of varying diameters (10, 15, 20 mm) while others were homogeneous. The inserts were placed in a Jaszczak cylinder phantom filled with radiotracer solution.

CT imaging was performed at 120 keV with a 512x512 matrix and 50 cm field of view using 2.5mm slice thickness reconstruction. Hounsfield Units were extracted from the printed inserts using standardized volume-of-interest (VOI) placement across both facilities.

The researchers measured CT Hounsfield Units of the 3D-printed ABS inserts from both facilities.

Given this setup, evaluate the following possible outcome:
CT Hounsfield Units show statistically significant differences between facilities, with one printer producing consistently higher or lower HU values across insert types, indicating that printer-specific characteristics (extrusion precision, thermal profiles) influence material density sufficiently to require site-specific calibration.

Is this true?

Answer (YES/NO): YES